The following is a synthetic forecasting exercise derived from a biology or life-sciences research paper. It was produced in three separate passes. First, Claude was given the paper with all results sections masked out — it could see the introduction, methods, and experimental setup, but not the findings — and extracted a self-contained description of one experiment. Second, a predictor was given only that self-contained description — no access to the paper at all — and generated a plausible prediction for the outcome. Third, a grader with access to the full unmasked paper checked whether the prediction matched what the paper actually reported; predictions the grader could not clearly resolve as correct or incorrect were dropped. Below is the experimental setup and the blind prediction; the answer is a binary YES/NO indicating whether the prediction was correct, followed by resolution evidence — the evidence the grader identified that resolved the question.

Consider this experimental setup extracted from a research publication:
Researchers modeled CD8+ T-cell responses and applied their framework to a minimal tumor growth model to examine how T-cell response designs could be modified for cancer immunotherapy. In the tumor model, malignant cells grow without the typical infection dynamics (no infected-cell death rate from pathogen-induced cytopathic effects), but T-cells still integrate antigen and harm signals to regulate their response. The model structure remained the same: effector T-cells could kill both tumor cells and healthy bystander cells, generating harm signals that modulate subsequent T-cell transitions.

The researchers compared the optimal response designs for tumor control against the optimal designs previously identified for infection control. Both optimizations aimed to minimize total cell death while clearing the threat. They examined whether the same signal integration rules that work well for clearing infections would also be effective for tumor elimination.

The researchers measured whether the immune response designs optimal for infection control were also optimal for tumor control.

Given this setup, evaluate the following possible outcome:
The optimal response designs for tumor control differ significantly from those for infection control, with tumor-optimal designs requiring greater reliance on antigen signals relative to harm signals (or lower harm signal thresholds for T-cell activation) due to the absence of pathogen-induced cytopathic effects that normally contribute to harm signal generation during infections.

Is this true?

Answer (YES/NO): NO